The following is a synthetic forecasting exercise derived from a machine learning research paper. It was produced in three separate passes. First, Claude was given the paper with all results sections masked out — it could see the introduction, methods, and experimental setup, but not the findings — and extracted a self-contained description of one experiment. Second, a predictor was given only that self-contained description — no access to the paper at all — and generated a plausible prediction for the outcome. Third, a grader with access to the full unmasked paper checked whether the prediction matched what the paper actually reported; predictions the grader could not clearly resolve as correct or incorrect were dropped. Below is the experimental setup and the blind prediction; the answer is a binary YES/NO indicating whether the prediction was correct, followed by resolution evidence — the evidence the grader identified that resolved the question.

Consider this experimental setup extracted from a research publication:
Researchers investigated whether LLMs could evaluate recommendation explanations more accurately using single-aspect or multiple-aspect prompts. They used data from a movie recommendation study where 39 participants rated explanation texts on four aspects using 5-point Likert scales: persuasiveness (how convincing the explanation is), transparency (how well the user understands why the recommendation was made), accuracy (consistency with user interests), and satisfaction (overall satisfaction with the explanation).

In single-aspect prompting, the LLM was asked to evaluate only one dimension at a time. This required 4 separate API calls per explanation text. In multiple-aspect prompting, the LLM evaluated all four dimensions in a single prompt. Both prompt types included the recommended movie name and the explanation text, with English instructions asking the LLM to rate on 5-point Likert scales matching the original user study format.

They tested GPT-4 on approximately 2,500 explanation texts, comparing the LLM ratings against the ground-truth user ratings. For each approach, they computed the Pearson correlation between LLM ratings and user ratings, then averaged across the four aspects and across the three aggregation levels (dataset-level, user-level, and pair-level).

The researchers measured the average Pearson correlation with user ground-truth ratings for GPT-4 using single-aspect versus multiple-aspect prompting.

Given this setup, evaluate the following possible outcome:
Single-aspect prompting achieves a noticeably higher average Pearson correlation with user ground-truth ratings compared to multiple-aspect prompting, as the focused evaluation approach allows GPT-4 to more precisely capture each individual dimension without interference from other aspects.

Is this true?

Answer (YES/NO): NO